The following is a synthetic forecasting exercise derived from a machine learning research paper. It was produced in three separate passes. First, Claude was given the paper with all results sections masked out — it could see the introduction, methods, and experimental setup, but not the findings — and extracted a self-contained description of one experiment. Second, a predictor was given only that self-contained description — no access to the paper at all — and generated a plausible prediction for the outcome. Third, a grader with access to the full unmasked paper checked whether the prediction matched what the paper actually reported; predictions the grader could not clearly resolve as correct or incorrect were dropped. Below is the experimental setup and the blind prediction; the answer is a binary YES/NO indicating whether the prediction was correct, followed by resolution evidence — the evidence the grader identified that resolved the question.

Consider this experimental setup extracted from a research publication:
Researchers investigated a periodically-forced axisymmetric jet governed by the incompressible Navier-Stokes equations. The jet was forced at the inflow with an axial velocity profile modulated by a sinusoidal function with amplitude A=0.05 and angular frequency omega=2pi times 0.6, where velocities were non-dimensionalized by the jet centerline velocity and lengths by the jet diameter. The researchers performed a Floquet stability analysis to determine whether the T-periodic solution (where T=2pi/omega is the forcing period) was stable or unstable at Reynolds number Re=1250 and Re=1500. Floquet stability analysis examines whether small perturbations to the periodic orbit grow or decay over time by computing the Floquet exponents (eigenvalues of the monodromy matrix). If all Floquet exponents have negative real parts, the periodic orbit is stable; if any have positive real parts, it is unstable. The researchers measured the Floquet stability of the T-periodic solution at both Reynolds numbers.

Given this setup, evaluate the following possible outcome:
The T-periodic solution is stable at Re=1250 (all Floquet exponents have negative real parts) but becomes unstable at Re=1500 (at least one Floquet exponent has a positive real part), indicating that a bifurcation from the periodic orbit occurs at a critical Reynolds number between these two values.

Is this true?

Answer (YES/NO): YES